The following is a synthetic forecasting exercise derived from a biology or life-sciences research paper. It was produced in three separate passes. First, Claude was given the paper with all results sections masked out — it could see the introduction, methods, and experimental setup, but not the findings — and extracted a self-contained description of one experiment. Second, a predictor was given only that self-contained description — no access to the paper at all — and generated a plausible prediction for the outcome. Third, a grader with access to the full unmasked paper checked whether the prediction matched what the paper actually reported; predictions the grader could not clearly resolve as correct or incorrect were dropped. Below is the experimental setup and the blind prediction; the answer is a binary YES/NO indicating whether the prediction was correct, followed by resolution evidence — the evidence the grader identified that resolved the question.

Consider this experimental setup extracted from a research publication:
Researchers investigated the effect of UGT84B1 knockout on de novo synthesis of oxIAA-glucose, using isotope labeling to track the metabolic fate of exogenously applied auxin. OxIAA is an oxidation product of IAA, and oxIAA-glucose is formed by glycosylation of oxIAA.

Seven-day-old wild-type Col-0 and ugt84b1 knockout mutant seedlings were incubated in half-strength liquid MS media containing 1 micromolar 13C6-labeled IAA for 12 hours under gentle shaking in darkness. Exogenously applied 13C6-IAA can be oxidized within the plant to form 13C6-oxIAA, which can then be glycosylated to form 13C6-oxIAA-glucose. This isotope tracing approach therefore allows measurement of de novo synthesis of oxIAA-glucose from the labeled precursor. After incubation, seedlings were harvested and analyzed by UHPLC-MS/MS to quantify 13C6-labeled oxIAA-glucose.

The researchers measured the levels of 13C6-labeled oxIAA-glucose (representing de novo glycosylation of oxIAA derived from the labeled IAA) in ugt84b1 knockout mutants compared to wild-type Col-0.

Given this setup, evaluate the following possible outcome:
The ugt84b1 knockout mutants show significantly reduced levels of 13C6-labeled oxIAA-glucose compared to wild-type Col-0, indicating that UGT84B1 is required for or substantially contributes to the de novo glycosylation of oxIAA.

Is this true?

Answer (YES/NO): YES